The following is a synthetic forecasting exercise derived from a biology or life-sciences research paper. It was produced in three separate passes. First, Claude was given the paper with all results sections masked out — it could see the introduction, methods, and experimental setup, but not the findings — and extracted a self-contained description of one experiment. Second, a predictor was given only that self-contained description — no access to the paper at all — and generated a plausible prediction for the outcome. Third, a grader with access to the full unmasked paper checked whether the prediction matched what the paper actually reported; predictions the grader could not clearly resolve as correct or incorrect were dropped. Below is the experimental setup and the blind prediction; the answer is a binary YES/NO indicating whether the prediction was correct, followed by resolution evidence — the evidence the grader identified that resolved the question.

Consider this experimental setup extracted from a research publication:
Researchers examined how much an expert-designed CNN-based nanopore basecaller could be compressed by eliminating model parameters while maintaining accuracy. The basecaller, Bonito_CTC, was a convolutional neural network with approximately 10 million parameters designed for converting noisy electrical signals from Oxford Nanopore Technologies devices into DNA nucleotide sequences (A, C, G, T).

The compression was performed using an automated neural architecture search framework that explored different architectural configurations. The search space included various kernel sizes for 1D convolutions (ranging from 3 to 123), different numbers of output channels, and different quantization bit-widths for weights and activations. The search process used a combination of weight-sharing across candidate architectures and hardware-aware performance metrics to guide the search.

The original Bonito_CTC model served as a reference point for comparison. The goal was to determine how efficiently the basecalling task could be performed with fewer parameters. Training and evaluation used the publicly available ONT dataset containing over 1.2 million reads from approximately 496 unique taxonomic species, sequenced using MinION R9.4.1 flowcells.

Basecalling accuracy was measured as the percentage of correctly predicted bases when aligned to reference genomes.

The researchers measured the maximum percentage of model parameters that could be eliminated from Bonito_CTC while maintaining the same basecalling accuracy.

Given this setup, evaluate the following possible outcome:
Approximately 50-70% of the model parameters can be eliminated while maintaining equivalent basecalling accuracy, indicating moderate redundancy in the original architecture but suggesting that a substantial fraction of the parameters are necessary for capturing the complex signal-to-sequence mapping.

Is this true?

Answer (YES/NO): NO